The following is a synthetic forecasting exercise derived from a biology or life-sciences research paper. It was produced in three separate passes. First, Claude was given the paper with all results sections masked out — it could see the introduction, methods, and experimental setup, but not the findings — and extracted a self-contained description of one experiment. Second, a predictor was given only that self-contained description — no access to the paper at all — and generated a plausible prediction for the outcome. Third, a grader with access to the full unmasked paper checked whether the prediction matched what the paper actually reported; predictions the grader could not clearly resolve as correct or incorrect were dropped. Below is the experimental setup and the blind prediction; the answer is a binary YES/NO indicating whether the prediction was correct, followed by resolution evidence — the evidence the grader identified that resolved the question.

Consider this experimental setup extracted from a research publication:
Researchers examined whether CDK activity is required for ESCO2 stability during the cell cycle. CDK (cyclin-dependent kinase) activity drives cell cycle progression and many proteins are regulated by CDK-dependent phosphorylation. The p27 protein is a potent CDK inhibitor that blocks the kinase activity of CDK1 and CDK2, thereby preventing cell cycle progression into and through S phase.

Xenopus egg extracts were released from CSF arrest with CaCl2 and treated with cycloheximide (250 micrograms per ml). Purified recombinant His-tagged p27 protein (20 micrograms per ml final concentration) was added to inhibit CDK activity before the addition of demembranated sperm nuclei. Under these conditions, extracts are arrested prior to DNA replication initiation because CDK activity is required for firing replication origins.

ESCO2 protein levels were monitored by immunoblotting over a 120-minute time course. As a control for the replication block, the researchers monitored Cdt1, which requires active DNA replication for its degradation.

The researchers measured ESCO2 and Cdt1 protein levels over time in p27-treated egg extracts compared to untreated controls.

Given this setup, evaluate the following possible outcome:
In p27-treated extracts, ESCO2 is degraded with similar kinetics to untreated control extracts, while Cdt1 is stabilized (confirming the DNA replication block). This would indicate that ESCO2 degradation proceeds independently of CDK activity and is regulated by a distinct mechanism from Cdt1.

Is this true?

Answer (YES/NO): NO